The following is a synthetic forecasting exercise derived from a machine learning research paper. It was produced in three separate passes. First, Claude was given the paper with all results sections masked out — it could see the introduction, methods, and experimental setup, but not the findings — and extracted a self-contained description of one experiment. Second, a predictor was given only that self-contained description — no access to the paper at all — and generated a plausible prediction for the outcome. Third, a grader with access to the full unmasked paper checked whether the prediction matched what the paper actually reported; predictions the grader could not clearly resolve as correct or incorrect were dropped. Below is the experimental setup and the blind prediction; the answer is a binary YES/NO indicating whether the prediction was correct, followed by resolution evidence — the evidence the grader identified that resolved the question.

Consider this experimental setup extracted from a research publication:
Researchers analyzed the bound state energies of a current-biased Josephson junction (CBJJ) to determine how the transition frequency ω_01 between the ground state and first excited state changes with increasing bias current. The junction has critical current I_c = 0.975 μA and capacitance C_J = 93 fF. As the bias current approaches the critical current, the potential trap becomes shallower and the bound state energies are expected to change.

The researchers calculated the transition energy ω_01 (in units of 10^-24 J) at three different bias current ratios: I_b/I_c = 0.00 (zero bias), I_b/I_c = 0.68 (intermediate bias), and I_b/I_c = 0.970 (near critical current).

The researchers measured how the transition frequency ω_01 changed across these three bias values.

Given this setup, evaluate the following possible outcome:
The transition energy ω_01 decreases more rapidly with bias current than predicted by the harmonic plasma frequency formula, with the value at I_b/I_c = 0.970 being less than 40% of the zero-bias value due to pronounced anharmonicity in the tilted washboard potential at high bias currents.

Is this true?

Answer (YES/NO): NO